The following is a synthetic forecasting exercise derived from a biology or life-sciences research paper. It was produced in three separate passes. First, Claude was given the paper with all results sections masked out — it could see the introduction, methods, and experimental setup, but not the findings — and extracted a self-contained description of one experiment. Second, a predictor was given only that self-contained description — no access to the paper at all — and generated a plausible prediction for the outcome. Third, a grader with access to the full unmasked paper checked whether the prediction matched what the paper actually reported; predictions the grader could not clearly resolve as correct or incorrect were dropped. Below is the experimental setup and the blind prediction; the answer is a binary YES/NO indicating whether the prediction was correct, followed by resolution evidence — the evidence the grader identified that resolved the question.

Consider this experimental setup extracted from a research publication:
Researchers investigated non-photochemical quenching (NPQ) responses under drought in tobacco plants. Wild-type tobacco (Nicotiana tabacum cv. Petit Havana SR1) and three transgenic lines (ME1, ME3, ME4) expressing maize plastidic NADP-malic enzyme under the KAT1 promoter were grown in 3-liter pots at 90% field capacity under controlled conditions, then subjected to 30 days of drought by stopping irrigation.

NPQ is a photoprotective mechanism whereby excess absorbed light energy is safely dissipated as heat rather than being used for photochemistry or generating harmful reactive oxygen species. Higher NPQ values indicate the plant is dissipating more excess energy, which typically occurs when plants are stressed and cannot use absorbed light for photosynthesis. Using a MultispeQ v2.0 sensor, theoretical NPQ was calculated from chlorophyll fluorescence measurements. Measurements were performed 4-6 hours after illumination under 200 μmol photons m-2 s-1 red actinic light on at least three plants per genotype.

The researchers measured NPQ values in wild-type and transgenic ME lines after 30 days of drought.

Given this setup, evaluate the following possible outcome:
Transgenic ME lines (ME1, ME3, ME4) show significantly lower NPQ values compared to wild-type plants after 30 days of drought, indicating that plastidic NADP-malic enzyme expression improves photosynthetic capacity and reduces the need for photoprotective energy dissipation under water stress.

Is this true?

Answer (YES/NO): YES